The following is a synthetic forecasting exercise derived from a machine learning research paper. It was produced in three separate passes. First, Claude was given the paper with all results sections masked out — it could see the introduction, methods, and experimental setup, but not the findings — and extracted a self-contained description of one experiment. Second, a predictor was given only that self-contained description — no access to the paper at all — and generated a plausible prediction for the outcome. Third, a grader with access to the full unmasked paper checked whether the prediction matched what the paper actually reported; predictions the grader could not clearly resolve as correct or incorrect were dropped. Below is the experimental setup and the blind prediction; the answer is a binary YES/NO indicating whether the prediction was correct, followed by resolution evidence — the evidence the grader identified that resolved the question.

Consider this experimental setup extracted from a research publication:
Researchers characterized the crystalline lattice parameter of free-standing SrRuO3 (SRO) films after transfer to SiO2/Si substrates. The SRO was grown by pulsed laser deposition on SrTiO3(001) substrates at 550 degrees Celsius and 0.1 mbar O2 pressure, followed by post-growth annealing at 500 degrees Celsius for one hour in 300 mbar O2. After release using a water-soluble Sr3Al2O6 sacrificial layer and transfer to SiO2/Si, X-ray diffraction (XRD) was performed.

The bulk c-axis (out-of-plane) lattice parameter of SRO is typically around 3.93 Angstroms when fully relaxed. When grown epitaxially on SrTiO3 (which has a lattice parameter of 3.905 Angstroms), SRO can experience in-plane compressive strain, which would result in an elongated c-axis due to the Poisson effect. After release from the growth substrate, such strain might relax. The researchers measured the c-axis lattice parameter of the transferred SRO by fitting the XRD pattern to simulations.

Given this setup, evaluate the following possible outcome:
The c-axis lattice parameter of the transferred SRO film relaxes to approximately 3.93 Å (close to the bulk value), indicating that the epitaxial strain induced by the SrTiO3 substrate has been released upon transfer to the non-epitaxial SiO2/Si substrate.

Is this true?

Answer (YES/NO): YES